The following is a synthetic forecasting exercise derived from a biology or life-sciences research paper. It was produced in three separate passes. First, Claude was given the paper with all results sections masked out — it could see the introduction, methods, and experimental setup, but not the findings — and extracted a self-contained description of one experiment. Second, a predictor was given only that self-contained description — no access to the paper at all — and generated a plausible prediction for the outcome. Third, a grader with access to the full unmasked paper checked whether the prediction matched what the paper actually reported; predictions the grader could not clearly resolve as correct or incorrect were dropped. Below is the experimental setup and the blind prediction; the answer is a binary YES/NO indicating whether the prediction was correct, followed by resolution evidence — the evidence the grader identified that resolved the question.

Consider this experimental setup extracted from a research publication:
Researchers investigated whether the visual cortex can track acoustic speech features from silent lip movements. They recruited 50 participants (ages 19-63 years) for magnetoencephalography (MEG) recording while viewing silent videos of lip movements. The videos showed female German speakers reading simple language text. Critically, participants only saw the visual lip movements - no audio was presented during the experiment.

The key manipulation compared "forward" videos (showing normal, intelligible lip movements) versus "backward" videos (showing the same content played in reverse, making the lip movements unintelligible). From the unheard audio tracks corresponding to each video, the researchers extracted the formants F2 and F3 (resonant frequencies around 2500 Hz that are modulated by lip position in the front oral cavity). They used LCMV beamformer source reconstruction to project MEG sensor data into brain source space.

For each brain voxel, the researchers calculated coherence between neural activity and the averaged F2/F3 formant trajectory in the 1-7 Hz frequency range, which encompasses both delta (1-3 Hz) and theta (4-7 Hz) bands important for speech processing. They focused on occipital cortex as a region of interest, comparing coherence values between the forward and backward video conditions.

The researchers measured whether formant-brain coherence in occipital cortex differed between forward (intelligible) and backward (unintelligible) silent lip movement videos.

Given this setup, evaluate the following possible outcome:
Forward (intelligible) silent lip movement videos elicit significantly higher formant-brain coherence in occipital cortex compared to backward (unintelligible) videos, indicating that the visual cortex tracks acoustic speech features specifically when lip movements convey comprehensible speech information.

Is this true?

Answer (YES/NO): YES